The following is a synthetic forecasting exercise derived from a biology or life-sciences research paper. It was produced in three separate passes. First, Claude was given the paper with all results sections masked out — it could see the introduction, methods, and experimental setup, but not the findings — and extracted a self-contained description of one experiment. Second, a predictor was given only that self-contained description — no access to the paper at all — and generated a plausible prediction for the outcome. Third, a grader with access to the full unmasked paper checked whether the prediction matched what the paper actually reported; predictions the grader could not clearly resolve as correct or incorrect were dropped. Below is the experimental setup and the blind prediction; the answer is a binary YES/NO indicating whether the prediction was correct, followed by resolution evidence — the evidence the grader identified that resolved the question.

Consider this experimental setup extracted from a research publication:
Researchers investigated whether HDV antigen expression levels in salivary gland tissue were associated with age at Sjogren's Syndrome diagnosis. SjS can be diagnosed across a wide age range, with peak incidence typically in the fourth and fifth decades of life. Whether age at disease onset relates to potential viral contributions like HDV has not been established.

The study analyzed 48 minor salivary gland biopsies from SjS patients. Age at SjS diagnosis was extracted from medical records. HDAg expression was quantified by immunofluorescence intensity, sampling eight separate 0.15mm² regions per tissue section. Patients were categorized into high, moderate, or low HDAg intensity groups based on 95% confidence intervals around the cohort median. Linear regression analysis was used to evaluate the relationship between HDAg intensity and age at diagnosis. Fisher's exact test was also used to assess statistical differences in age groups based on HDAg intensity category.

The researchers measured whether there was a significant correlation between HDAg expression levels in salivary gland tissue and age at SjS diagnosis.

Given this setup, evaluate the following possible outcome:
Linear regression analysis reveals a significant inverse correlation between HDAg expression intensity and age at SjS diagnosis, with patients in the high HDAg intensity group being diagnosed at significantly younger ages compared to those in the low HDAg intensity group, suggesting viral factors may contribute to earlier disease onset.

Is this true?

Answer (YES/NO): NO